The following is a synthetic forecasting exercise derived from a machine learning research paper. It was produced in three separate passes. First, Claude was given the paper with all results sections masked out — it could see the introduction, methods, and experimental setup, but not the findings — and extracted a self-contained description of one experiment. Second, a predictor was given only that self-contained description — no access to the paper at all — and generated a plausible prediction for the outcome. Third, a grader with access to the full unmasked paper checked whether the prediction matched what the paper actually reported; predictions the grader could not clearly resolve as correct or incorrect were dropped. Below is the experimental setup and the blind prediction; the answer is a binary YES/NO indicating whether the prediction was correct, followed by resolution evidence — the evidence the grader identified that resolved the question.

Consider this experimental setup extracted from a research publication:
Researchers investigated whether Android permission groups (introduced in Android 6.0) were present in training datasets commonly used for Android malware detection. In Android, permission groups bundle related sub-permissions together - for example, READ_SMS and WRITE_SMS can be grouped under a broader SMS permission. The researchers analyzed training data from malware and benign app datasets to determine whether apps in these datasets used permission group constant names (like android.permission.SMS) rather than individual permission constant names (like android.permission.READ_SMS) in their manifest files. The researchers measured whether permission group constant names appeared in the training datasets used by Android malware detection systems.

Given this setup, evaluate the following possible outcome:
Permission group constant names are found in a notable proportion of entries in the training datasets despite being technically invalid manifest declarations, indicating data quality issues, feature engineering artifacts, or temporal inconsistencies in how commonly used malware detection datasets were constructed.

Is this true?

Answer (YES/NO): NO